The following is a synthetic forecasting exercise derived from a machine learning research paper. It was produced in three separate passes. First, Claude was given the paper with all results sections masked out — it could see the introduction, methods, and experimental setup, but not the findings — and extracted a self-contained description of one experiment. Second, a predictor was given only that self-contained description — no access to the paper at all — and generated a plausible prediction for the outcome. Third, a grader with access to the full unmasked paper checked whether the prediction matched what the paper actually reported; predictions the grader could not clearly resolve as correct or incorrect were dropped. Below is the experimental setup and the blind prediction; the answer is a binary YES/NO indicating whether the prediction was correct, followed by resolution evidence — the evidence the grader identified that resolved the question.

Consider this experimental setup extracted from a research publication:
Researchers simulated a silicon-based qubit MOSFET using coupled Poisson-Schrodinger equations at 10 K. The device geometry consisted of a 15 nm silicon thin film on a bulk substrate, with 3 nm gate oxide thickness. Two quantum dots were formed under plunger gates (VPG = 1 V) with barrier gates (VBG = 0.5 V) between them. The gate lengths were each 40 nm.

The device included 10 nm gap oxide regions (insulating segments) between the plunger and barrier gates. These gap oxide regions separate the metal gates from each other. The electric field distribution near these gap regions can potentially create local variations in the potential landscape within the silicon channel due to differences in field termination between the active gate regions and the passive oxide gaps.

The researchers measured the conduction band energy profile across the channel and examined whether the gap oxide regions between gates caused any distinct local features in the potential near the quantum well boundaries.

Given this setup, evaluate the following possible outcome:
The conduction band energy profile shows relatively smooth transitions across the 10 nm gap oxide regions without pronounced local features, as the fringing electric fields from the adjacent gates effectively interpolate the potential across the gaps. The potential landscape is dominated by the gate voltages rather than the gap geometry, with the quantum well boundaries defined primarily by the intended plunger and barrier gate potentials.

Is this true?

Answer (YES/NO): NO